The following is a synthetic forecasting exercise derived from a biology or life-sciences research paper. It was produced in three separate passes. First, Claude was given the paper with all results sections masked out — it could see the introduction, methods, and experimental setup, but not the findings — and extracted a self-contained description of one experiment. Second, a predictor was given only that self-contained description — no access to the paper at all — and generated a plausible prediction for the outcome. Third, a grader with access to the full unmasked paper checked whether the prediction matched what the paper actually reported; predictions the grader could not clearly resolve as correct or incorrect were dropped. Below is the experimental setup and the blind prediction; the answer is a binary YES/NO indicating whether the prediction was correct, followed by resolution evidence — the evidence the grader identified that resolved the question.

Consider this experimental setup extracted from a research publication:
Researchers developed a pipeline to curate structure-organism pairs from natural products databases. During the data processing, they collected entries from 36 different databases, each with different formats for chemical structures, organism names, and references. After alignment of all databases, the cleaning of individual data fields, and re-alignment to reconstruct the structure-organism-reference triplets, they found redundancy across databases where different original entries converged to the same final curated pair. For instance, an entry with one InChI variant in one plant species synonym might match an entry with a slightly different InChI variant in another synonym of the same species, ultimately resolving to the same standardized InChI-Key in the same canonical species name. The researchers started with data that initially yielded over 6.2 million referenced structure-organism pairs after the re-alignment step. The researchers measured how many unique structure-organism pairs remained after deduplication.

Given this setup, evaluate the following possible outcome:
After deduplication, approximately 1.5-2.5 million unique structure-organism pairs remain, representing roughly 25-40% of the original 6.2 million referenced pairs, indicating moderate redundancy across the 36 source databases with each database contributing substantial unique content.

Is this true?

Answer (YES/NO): YES